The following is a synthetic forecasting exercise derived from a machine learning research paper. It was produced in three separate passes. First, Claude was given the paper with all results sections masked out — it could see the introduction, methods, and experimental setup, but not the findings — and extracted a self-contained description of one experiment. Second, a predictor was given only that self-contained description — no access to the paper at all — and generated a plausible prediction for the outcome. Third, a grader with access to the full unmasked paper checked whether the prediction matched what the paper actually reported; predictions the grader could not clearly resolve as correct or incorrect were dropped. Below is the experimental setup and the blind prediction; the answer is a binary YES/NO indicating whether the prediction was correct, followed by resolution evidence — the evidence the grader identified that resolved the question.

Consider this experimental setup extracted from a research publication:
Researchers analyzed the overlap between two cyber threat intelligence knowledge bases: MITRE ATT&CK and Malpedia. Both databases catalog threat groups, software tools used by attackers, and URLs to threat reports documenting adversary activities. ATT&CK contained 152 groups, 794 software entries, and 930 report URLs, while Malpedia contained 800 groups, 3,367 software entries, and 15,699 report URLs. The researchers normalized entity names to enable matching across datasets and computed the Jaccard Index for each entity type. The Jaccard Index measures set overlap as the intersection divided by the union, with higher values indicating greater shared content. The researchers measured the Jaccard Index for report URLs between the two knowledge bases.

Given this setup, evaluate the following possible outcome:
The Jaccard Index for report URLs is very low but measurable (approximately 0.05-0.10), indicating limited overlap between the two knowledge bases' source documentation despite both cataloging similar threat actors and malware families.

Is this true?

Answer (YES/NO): NO